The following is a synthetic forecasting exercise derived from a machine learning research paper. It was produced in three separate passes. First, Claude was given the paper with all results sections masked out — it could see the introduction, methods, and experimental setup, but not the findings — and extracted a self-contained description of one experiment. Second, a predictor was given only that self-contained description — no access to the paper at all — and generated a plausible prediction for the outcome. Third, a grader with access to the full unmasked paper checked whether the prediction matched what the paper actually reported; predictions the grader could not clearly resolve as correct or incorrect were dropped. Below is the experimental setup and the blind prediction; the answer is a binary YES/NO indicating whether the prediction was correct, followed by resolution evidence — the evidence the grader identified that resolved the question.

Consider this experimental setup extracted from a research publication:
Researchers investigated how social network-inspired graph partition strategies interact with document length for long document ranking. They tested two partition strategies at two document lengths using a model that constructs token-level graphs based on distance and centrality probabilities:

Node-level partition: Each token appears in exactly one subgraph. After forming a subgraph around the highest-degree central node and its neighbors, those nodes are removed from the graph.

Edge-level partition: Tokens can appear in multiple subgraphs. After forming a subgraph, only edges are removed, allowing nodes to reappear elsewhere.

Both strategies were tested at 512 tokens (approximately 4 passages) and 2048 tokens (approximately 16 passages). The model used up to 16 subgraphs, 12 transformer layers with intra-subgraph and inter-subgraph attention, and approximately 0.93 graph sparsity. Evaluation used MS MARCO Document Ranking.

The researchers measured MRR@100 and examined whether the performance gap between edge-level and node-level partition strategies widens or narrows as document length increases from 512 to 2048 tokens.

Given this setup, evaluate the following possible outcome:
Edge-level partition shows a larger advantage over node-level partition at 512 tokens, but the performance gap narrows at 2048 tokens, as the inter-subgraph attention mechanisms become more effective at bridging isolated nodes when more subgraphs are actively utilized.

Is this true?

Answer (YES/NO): YES